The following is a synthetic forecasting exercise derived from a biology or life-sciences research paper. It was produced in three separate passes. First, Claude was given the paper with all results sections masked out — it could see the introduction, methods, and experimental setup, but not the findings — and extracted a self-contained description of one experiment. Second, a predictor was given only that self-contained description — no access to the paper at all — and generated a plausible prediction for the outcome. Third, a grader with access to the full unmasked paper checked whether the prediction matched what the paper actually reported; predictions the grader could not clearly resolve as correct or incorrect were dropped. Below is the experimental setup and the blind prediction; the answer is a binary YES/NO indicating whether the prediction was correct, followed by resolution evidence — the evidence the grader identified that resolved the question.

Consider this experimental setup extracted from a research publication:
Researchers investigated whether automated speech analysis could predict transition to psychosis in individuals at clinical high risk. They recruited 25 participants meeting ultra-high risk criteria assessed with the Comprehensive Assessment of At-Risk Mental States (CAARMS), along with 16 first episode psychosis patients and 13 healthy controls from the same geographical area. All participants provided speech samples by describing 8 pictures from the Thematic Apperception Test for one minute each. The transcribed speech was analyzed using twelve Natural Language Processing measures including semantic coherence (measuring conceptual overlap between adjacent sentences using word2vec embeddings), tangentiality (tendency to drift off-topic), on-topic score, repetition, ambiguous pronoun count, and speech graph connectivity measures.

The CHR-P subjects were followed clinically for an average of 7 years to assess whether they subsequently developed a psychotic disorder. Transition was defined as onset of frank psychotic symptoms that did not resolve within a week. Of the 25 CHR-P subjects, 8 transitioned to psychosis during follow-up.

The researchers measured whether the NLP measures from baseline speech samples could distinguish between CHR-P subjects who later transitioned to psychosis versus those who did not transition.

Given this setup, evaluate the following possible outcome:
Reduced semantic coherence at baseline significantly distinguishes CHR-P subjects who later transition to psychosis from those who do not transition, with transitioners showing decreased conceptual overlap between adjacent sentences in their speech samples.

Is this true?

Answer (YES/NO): NO